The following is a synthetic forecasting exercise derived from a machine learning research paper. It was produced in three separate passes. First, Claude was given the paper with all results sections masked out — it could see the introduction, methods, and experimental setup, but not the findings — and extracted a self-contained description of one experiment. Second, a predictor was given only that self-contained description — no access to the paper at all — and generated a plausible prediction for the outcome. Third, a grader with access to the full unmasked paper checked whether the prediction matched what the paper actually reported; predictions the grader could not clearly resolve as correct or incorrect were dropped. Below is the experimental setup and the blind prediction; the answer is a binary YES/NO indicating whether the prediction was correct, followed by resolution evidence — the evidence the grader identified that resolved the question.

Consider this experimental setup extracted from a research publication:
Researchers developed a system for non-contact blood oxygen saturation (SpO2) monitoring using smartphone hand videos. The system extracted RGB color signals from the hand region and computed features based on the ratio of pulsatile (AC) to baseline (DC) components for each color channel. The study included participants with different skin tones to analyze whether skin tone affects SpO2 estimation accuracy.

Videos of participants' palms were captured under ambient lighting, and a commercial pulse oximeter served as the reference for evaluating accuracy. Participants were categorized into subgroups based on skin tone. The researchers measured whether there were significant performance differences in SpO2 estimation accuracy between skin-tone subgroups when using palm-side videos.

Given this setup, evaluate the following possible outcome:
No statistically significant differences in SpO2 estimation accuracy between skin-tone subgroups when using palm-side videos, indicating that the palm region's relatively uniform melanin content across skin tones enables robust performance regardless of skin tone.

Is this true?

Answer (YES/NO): YES